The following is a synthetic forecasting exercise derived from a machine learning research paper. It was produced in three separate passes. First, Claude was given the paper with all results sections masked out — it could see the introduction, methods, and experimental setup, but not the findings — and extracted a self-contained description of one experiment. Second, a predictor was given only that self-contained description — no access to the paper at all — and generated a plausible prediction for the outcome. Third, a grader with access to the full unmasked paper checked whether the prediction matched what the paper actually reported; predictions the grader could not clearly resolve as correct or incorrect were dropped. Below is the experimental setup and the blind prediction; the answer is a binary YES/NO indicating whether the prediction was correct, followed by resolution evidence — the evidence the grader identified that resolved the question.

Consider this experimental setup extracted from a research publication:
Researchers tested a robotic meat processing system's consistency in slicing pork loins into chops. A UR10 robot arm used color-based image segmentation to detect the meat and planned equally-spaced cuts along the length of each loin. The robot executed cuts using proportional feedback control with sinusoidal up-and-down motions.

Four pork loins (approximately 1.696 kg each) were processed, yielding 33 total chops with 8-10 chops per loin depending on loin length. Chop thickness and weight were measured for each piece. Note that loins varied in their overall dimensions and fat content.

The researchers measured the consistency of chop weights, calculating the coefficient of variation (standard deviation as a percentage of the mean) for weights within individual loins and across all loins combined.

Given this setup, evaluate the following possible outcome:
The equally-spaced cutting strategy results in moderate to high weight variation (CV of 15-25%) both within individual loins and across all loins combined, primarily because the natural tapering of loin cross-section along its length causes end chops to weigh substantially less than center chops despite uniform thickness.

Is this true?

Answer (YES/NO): NO